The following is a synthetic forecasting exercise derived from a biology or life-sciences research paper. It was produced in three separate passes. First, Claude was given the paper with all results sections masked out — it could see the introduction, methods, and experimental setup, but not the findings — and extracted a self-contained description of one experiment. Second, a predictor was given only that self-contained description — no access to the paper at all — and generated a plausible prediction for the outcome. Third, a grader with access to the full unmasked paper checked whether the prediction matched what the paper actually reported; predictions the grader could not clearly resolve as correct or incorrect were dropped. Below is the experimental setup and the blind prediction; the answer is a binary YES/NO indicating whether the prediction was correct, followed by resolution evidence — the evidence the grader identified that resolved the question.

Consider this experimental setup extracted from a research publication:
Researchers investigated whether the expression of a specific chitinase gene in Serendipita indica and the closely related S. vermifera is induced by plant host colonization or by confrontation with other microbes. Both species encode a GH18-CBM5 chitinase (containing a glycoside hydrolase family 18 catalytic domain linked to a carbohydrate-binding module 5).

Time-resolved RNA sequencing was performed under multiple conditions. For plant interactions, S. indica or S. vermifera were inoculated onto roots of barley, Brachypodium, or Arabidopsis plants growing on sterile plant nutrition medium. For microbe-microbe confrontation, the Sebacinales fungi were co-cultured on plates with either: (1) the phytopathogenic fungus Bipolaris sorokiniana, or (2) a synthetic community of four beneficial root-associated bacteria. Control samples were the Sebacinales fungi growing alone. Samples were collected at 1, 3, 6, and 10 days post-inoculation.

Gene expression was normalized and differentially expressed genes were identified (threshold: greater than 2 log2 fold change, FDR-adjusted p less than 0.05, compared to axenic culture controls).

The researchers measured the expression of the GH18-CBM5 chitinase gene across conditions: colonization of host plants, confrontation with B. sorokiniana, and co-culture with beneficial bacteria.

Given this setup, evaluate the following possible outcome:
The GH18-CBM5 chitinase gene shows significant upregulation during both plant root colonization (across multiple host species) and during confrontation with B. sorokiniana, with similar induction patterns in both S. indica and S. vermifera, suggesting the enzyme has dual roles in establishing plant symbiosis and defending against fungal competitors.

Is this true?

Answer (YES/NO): NO